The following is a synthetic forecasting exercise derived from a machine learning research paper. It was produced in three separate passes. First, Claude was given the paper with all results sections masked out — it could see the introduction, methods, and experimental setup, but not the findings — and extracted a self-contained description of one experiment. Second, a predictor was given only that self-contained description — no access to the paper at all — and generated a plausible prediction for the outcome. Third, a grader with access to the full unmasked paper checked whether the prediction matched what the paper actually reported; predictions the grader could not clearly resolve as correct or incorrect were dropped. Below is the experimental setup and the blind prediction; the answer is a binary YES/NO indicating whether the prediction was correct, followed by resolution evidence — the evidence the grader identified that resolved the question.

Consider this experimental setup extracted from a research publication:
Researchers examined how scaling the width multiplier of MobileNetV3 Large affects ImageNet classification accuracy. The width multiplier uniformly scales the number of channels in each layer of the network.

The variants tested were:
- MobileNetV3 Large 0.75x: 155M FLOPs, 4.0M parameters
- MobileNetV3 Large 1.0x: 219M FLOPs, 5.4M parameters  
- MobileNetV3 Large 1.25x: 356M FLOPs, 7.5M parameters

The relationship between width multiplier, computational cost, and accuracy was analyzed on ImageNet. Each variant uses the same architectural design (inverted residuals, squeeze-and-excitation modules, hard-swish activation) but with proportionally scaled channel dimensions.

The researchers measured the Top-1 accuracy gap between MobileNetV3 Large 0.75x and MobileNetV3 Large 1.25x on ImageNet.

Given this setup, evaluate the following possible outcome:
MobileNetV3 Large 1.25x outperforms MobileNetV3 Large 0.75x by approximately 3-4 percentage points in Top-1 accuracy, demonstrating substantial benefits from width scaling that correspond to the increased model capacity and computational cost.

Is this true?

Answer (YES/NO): YES